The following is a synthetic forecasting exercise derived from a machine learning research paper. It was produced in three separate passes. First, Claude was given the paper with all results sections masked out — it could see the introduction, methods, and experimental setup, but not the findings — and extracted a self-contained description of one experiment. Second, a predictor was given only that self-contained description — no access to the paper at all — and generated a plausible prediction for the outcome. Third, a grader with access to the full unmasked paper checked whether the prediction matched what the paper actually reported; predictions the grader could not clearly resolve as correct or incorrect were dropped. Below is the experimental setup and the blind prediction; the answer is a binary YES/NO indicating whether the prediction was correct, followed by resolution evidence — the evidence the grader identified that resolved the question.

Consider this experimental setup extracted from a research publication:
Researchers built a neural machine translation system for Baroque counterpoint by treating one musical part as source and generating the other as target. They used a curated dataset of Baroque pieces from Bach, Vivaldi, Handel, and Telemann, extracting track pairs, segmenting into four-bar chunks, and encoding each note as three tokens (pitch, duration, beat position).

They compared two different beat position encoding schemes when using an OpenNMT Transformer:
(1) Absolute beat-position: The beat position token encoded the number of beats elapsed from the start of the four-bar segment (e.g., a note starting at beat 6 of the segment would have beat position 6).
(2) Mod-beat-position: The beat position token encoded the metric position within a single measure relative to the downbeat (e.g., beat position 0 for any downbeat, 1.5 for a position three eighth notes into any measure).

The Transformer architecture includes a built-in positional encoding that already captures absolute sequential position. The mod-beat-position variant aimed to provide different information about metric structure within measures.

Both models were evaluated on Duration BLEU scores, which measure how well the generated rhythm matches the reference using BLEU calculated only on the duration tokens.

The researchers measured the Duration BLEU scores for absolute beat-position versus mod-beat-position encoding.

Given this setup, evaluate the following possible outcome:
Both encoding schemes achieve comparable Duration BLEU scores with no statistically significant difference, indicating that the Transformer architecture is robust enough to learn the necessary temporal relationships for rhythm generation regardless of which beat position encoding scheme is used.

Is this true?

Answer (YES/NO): NO